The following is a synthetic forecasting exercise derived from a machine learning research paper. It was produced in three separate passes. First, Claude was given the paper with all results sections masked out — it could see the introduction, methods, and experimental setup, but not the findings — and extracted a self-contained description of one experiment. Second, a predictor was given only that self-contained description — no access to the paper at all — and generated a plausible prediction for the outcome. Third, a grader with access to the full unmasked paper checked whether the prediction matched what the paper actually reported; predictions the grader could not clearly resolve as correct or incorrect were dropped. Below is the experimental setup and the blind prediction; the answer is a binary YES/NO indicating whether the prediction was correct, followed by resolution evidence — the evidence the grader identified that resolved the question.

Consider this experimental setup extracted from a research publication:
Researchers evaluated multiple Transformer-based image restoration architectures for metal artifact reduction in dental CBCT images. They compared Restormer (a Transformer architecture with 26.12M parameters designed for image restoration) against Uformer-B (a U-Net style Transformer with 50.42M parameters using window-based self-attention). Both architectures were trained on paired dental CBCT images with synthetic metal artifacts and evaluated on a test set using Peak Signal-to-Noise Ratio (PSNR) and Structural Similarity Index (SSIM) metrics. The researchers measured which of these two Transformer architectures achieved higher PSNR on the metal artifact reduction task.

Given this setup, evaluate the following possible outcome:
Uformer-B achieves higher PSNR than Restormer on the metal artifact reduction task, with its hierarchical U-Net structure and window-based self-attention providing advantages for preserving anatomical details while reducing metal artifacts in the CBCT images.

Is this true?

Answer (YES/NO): YES